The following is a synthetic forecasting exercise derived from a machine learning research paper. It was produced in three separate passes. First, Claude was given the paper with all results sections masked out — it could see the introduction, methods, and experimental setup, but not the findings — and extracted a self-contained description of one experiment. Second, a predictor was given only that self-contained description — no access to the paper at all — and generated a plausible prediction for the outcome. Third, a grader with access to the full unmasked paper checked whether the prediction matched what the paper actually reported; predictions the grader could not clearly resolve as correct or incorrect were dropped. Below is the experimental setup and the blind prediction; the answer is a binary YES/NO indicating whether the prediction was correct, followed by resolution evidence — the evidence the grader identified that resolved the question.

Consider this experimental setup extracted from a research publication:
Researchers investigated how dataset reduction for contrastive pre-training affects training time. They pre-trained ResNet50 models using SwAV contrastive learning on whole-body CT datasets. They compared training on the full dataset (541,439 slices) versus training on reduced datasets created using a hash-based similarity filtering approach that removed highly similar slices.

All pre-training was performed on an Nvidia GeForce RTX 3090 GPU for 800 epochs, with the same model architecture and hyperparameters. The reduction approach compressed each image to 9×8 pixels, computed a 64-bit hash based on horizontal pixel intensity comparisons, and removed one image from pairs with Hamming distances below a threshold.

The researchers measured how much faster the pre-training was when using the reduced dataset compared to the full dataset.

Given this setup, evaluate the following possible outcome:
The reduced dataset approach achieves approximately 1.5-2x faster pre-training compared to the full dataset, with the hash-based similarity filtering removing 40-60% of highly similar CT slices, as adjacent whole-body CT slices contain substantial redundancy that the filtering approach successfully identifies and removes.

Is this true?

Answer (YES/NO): NO